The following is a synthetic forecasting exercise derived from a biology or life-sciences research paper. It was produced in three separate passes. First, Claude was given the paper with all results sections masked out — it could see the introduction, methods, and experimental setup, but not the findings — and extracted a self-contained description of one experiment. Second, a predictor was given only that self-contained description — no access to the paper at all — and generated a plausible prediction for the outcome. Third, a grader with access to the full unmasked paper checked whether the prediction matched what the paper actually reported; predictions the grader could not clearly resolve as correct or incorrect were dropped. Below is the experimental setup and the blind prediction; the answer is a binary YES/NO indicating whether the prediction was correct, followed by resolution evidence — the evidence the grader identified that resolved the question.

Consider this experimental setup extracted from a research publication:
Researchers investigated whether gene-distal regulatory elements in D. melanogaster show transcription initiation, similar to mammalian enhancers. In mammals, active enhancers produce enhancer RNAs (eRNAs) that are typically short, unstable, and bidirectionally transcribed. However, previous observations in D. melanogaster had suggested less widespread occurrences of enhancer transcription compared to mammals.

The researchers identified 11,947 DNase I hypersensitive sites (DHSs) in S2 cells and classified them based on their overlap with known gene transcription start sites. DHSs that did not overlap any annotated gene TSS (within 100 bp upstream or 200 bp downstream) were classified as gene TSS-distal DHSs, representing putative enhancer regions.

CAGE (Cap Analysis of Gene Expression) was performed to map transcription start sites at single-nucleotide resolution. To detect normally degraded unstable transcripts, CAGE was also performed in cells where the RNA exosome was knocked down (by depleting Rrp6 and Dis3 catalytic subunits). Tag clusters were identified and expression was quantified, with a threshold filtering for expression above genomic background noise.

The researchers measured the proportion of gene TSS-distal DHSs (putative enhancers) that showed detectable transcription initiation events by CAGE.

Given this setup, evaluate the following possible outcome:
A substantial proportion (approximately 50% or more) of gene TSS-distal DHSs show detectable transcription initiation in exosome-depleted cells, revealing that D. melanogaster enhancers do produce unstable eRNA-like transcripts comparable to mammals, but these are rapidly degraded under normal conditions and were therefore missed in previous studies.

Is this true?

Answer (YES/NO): YES